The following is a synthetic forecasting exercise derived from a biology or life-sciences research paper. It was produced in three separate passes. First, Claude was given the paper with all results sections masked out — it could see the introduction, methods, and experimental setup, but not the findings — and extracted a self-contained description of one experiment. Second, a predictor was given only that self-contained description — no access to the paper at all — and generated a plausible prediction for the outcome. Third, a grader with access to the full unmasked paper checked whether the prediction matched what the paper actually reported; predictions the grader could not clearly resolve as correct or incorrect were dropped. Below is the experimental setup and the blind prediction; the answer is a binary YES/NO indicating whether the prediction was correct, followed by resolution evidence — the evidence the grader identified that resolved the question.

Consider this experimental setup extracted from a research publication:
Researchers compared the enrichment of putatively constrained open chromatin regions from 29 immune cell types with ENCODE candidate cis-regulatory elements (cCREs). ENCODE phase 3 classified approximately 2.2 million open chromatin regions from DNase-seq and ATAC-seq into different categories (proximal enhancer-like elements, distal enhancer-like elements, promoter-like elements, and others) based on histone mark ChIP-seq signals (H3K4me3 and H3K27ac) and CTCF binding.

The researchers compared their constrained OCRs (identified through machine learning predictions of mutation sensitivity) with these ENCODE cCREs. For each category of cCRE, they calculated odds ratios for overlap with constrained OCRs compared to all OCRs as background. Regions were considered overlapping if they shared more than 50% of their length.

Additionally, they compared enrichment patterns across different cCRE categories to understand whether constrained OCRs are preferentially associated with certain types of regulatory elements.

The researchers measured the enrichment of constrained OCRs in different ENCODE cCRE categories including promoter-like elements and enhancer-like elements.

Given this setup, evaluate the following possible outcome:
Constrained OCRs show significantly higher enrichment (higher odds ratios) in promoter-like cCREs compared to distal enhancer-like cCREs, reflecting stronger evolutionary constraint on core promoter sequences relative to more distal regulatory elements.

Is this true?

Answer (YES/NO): NO